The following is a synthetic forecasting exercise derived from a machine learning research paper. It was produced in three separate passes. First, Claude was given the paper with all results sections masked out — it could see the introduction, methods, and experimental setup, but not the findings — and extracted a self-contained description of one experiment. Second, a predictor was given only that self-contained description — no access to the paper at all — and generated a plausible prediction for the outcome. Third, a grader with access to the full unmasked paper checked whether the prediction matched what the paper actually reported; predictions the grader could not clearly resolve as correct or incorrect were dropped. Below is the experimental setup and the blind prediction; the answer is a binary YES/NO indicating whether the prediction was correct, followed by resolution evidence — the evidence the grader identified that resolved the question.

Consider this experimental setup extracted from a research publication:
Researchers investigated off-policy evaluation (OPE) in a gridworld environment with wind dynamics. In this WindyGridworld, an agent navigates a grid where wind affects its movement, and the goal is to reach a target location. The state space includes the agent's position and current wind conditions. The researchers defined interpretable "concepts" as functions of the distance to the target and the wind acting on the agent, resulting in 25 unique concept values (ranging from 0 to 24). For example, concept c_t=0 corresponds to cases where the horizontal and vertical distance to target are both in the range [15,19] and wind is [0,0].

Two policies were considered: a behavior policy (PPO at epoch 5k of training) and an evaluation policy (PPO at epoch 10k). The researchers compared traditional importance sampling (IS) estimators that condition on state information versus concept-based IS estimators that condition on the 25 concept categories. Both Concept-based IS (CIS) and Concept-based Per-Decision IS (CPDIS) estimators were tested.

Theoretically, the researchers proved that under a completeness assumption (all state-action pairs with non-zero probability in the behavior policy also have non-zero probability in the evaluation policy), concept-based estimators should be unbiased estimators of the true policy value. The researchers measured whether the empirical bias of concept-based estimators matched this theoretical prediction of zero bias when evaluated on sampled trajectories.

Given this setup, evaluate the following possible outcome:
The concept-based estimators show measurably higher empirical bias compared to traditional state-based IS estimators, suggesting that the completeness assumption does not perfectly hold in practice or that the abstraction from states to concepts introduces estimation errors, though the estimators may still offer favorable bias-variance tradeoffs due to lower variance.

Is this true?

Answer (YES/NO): YES